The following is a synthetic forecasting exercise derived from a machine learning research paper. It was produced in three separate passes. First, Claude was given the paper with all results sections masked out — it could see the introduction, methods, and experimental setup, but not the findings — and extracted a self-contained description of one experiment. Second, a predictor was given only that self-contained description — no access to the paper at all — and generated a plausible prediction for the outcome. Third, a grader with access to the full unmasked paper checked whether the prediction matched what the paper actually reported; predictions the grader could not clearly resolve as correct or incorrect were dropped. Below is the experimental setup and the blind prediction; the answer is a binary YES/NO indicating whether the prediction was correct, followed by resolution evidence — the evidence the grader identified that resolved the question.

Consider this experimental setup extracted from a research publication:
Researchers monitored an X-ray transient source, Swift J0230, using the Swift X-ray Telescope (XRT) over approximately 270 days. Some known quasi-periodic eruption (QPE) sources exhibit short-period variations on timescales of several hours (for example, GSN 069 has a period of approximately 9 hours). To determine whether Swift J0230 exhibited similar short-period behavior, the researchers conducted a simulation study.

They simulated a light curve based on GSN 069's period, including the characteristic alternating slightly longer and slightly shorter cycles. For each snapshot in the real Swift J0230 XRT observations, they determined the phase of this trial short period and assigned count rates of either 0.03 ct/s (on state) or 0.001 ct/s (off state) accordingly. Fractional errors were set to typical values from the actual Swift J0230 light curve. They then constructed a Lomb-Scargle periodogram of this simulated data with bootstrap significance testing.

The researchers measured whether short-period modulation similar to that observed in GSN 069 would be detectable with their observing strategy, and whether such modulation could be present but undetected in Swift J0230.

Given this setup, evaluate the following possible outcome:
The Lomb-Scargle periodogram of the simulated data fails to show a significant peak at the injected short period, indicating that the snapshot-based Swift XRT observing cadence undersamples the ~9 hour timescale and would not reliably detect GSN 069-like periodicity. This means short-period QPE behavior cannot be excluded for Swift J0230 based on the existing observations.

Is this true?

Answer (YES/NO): NO